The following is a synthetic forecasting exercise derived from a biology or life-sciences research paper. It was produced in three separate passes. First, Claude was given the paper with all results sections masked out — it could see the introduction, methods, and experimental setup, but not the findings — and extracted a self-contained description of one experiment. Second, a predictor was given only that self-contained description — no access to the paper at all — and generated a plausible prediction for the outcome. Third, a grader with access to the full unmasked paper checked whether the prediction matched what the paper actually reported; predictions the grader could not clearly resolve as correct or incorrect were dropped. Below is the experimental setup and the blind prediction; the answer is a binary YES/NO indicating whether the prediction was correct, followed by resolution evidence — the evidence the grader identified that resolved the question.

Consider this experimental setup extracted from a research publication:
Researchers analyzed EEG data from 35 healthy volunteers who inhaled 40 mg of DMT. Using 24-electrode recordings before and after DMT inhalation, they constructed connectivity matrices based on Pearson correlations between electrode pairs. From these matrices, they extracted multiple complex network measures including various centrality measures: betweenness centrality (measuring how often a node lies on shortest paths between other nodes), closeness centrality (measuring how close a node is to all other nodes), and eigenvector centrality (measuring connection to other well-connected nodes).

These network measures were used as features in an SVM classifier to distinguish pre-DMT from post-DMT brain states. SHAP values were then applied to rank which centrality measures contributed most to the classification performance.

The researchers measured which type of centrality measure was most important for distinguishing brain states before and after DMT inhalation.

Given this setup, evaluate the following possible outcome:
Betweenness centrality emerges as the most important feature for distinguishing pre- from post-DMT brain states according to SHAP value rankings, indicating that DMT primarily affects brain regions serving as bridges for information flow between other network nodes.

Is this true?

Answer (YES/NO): NO